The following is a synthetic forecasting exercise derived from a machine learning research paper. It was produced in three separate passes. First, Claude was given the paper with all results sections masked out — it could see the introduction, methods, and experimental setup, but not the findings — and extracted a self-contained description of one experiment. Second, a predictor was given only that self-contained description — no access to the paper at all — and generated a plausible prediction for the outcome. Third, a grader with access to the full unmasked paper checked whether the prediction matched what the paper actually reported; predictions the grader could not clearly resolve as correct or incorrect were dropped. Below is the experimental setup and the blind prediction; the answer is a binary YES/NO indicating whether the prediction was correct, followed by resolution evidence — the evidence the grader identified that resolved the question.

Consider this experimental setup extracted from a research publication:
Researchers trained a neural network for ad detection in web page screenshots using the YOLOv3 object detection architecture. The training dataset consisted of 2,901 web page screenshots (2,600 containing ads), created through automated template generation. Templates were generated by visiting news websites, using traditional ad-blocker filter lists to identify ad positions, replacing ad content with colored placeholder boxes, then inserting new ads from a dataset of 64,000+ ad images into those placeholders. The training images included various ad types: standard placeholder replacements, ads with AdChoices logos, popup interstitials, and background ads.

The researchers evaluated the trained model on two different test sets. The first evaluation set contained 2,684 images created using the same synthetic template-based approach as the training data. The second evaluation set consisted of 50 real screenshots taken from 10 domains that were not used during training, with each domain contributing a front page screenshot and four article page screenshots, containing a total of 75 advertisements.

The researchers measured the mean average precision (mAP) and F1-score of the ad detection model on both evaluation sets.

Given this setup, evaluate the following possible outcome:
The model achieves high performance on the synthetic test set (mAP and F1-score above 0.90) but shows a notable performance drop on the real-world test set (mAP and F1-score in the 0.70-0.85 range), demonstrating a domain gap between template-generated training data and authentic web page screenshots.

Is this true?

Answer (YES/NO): NO